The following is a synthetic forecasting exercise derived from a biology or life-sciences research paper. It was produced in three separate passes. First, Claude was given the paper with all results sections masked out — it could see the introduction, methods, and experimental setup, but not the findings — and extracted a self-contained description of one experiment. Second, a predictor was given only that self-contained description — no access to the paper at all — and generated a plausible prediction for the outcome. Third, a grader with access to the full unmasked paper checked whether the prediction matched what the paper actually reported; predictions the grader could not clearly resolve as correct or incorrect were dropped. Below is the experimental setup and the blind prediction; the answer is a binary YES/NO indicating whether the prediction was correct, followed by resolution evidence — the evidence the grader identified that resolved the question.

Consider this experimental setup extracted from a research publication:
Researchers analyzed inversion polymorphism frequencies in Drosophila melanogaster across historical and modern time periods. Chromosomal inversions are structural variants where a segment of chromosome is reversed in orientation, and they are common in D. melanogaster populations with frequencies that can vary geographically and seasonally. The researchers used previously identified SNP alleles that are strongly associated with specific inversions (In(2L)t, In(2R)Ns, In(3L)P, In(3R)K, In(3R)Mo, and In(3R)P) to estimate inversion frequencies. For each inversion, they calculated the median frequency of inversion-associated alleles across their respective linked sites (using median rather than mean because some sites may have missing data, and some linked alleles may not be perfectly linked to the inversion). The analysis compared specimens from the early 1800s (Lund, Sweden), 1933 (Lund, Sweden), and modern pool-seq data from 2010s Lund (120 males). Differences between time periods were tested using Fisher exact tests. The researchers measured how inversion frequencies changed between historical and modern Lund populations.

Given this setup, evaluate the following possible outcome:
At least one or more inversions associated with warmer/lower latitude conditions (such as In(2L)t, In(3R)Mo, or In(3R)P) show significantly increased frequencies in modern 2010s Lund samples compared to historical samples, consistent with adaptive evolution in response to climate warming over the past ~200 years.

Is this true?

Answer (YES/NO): NO